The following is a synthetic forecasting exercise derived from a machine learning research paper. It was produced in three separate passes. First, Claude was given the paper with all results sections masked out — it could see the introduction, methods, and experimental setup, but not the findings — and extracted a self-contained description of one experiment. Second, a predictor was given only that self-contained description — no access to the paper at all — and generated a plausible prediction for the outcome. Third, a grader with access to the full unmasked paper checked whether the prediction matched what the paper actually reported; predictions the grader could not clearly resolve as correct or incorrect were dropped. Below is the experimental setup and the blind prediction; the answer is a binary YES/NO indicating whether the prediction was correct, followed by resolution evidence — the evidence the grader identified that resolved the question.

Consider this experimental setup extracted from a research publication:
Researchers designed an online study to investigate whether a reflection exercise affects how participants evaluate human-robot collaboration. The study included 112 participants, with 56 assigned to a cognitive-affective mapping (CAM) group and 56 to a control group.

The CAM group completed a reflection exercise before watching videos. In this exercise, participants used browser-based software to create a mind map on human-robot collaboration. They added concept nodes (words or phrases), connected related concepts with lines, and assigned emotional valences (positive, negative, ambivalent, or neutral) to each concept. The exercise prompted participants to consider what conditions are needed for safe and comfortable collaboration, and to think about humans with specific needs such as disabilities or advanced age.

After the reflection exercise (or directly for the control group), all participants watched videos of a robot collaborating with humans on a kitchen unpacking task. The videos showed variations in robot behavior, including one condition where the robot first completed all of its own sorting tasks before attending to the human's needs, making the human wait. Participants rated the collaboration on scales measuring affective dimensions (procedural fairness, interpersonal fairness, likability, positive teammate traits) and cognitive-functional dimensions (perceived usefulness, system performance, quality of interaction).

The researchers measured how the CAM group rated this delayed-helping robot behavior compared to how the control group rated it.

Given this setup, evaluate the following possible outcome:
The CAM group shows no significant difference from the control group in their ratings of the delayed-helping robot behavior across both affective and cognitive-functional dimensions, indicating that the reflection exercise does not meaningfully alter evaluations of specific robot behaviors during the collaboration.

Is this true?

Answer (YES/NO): YES